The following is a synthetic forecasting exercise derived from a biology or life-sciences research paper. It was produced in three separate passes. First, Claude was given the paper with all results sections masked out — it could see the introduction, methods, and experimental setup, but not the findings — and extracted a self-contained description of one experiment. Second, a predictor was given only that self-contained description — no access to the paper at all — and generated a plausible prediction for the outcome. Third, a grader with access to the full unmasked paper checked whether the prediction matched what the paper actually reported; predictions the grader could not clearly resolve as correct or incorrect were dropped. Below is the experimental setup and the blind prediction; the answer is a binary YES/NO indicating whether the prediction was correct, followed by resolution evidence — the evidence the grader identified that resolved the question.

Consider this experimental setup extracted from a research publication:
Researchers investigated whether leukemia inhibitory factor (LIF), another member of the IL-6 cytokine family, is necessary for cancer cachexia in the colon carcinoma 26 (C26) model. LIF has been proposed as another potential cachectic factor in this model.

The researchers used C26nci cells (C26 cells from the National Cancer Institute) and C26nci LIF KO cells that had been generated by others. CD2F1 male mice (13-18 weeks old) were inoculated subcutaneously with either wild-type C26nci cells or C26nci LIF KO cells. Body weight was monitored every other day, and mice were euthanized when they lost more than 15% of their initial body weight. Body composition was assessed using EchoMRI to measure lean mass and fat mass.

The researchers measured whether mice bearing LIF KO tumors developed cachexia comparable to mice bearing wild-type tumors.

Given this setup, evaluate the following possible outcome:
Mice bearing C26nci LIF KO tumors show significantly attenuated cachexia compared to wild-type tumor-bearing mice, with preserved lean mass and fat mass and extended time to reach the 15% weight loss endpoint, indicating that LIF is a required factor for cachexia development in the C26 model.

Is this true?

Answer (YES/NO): NO